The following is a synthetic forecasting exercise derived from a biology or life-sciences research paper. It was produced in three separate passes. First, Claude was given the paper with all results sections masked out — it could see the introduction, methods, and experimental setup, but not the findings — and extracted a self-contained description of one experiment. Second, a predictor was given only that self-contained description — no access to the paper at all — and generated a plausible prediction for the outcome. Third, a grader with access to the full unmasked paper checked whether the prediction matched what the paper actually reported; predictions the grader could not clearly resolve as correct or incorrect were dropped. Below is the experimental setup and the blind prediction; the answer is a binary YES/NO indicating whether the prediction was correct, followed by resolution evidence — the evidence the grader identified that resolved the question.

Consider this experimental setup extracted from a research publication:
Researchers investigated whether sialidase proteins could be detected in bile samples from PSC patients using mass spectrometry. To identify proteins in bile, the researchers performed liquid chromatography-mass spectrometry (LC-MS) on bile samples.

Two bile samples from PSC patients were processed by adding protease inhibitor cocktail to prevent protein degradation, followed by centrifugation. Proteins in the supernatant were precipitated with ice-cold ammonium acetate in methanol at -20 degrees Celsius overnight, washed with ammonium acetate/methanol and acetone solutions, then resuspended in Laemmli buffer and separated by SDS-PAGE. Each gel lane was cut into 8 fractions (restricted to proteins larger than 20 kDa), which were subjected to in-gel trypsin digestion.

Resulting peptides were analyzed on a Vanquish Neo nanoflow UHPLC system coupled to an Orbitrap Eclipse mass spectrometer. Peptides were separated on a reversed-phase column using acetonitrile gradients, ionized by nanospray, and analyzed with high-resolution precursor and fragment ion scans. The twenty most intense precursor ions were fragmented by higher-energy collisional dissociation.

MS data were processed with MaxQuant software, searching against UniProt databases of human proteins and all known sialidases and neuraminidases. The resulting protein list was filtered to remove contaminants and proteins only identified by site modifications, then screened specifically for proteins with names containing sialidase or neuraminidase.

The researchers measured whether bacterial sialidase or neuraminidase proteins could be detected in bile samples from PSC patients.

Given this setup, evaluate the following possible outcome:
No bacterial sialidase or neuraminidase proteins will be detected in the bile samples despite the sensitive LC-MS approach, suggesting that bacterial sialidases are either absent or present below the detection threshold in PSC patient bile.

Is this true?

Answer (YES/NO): YES